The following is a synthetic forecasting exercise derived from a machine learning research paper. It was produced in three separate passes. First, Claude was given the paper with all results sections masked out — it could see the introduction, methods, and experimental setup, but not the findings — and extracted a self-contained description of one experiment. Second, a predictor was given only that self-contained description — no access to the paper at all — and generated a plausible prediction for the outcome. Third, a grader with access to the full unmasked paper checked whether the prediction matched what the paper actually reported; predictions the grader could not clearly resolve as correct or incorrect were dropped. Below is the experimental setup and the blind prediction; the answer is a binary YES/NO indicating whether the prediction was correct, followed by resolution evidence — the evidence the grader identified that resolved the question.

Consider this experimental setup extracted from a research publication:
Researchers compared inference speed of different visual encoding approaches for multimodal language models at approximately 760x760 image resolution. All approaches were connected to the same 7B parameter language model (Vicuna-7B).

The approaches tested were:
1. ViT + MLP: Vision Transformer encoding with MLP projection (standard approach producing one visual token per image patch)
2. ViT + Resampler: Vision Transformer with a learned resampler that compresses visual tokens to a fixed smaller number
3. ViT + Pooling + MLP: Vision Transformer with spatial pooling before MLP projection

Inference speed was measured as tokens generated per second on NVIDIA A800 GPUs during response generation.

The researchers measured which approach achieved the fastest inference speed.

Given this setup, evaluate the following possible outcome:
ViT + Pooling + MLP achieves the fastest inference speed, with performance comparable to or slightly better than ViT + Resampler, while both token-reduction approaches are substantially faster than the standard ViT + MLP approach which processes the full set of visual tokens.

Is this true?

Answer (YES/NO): NO